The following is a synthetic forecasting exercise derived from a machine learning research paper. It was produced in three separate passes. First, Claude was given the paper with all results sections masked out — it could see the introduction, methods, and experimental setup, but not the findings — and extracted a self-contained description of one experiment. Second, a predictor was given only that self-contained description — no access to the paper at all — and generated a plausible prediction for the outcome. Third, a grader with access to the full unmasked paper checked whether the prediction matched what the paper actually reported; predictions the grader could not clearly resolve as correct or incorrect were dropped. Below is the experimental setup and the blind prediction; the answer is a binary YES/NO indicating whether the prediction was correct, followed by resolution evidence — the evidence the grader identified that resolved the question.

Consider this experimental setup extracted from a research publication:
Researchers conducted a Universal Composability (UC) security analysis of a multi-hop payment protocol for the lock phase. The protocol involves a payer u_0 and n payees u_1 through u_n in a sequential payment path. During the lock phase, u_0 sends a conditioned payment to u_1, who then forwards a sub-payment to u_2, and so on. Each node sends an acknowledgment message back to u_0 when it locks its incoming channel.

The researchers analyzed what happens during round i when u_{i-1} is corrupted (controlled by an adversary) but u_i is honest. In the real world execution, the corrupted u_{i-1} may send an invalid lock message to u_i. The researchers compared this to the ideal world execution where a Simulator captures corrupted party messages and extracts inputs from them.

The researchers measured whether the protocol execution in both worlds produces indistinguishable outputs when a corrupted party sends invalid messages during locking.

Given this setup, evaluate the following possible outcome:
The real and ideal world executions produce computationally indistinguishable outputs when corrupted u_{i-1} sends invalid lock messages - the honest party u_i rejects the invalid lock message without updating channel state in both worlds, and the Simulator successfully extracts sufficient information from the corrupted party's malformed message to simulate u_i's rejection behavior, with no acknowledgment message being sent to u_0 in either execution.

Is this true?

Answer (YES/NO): YES